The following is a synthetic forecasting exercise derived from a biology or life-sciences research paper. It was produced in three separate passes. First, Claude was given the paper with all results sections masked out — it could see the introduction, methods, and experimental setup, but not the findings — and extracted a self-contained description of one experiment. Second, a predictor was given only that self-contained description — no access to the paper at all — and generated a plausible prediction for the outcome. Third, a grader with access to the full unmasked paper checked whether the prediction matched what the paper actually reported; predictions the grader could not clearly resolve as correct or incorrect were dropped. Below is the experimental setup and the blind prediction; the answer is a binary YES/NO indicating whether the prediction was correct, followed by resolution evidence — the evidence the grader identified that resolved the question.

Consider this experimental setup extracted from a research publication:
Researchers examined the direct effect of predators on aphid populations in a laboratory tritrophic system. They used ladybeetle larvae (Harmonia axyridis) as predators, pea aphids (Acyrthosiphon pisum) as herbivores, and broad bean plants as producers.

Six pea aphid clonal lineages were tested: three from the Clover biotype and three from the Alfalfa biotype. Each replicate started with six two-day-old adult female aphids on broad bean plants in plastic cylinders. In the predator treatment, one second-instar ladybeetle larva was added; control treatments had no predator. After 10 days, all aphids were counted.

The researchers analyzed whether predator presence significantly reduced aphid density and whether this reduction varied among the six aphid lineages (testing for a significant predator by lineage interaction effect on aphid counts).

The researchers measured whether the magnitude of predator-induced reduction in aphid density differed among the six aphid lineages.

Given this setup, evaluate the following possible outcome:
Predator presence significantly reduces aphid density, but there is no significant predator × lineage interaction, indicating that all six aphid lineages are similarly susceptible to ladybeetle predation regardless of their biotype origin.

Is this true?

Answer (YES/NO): NO